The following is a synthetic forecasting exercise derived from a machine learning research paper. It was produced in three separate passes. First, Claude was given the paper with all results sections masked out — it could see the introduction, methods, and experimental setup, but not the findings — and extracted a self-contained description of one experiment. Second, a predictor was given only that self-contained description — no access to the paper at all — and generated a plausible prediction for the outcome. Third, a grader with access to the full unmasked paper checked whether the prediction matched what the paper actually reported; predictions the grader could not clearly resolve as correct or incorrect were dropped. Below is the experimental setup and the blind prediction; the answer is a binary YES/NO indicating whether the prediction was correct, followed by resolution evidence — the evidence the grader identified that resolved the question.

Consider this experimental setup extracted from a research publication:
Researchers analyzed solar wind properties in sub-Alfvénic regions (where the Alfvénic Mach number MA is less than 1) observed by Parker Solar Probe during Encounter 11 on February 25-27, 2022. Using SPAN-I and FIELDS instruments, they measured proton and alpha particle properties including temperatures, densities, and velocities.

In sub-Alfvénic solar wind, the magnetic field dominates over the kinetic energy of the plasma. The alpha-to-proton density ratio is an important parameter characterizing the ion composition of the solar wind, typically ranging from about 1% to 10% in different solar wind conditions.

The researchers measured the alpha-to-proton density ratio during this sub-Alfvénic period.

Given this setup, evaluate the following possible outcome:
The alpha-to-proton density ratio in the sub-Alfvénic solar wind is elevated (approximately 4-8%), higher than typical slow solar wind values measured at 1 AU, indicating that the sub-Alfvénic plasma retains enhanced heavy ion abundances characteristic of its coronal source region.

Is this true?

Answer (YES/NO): NO